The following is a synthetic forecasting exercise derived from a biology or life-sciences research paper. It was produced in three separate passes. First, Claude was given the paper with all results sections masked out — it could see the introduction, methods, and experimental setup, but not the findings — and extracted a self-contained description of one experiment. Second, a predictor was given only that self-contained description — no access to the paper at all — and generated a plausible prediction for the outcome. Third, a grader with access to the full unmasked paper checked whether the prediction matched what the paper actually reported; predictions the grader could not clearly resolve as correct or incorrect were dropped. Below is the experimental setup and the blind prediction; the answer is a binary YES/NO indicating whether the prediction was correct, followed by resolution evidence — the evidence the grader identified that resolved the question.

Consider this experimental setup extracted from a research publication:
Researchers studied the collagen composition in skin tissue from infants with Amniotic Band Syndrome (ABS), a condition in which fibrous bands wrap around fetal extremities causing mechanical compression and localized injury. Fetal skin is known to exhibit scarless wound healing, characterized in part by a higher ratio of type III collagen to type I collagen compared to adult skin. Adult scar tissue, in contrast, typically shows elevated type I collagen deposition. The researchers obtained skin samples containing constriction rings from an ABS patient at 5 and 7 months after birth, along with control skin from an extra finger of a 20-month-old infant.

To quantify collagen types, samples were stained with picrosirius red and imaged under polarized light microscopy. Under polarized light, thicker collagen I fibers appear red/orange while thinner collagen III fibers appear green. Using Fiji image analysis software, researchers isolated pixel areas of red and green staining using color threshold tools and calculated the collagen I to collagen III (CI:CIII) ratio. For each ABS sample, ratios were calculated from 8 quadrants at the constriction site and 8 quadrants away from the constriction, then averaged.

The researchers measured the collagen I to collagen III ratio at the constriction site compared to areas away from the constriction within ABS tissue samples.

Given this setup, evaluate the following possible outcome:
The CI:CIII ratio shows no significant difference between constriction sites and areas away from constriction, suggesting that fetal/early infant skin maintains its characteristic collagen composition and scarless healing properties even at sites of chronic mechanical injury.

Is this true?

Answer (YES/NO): YES